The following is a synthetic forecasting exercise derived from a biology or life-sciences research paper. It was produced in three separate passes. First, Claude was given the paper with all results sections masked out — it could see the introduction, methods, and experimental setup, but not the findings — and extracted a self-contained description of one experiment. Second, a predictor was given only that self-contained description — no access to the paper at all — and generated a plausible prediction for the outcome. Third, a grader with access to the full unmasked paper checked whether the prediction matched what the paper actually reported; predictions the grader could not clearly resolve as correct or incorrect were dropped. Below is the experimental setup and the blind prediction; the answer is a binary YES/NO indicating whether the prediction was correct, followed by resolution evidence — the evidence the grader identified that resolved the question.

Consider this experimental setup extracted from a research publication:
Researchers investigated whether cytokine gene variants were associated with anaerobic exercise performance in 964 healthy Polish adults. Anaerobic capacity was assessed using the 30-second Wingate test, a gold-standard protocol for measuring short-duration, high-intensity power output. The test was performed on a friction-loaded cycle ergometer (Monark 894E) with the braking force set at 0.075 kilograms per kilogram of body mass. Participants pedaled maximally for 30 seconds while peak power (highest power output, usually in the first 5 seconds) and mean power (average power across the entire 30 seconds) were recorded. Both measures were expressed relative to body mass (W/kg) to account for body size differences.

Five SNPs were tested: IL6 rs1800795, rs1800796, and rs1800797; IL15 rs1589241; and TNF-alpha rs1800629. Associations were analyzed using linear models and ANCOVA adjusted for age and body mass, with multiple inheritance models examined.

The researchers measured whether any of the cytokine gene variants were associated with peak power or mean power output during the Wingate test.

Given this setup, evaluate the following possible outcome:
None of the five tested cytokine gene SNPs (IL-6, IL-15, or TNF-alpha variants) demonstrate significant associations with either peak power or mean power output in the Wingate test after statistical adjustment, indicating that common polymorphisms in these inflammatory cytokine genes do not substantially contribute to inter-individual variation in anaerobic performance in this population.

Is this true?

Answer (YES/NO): YES